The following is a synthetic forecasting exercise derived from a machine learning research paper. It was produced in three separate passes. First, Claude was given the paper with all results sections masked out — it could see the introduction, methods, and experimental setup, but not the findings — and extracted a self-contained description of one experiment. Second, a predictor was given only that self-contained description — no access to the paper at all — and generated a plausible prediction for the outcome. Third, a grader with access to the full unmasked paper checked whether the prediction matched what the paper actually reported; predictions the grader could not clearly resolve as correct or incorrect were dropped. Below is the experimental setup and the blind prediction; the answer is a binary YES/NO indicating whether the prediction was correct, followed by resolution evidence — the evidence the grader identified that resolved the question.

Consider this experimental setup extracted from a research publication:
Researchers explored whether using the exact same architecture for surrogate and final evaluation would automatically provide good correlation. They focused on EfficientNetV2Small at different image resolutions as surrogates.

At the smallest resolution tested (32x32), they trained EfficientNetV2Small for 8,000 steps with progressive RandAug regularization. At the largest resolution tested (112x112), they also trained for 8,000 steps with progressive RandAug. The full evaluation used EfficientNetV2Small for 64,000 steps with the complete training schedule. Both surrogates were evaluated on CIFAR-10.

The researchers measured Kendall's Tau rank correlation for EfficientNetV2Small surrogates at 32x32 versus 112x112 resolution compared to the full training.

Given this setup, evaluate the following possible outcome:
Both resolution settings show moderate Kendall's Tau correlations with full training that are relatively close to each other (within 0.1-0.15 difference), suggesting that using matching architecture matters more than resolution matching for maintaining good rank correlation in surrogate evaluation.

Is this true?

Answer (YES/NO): NO